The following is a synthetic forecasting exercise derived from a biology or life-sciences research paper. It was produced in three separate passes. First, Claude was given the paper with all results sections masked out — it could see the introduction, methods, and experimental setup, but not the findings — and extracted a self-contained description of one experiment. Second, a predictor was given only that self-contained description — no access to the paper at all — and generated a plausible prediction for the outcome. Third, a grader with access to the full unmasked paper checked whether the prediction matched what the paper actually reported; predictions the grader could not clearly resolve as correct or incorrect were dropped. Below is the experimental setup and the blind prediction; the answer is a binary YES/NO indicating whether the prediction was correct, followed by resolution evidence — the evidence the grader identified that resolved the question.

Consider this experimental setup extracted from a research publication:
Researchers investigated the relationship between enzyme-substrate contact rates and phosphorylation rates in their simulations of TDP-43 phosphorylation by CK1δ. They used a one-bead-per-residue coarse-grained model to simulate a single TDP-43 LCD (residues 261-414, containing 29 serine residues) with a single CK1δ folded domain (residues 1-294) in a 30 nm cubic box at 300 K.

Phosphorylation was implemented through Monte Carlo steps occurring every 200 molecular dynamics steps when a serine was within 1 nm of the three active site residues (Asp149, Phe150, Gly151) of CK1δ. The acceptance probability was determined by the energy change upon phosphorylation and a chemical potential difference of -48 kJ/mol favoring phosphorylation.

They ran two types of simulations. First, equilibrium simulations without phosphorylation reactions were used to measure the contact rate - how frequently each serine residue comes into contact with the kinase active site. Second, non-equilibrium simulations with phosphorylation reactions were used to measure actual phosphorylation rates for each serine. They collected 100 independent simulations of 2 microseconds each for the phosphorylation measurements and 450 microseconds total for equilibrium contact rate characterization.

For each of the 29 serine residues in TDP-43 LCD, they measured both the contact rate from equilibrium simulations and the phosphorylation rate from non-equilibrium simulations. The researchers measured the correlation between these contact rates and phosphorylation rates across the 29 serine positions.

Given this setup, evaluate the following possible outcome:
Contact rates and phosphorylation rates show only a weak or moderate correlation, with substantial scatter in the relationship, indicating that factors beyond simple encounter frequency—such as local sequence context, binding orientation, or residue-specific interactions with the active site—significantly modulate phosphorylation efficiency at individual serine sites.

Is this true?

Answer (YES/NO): NO